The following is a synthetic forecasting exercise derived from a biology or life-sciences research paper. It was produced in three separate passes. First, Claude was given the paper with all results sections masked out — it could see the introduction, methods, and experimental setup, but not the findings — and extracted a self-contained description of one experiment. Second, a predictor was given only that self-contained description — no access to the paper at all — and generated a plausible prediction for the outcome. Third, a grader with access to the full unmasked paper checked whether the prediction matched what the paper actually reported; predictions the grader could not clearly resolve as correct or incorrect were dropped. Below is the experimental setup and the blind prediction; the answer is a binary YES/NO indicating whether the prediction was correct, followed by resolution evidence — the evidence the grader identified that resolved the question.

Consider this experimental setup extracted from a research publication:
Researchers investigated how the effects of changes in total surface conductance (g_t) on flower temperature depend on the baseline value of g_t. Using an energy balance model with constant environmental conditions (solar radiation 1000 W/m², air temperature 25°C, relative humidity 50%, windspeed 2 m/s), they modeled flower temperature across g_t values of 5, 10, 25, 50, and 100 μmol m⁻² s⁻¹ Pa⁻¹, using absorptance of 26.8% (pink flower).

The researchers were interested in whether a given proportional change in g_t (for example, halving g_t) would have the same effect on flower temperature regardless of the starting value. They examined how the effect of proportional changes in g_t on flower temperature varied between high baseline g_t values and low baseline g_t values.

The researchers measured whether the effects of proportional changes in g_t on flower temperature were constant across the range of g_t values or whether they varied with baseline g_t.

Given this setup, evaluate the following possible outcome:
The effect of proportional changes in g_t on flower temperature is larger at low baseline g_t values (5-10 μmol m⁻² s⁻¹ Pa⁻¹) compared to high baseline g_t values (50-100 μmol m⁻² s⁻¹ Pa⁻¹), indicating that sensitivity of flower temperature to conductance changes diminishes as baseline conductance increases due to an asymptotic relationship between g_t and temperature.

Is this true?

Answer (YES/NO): YES